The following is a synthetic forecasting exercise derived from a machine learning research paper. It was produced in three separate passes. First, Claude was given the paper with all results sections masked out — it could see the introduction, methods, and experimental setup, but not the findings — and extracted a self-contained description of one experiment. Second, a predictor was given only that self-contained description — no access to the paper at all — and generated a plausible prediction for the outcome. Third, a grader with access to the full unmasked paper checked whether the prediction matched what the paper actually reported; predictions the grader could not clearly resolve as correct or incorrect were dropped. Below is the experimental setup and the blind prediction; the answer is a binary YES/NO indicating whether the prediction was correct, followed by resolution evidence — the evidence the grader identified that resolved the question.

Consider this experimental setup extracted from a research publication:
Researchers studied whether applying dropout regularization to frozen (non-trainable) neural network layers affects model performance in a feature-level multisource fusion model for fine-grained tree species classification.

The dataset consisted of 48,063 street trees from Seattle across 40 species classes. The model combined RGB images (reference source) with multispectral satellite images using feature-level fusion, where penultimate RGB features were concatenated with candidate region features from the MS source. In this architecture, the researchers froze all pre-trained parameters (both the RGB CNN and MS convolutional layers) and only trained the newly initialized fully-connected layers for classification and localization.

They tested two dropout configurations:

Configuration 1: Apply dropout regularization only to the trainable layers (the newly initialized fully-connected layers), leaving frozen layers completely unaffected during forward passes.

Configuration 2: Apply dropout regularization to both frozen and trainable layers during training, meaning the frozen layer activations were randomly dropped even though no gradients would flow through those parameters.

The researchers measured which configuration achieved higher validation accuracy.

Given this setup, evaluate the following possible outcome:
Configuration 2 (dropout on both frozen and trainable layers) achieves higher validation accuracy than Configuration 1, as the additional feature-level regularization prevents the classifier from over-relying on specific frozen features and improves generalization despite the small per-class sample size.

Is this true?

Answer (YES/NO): YES